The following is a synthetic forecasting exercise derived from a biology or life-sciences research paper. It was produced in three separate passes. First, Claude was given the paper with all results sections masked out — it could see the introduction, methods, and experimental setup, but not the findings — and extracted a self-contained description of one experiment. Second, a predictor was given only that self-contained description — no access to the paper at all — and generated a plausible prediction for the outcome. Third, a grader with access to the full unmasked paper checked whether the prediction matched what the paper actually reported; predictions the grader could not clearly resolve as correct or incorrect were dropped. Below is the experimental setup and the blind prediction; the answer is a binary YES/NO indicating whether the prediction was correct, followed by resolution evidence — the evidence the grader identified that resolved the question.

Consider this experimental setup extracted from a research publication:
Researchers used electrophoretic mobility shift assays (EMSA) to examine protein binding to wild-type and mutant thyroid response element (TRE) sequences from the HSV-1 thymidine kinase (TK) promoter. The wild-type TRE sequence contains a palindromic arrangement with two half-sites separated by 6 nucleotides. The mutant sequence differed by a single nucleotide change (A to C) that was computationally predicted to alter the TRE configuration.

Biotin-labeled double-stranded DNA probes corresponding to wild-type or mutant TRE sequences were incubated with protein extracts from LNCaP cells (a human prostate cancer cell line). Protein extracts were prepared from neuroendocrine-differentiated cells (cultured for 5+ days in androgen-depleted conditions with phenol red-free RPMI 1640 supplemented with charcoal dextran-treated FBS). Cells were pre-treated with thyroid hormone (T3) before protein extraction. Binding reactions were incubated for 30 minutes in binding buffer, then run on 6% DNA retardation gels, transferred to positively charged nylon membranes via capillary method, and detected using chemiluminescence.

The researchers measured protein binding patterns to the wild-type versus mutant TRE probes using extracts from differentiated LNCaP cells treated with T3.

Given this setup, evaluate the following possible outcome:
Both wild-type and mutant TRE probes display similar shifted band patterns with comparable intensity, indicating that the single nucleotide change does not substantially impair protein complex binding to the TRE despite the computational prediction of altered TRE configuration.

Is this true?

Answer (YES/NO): NO